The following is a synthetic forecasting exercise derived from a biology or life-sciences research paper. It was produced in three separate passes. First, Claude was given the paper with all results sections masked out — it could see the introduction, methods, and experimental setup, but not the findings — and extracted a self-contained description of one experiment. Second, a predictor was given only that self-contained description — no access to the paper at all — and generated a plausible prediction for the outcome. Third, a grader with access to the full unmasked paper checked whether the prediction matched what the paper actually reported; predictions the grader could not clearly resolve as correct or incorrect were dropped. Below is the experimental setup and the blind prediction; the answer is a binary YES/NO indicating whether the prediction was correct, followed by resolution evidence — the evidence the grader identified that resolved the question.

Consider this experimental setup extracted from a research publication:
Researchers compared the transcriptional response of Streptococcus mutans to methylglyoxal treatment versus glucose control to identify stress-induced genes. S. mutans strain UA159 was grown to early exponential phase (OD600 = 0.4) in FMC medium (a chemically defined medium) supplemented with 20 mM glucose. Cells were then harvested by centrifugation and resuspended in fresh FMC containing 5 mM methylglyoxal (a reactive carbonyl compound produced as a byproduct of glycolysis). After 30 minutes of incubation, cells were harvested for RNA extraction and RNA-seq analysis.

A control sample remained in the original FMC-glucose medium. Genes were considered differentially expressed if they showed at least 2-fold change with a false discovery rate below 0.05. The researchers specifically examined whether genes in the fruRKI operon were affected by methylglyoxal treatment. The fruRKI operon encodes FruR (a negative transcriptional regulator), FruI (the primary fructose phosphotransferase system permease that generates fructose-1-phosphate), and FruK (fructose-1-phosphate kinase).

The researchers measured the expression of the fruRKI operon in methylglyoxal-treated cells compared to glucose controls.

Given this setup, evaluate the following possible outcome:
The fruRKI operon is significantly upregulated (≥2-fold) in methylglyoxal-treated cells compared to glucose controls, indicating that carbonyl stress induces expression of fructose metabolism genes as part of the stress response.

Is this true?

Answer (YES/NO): NO